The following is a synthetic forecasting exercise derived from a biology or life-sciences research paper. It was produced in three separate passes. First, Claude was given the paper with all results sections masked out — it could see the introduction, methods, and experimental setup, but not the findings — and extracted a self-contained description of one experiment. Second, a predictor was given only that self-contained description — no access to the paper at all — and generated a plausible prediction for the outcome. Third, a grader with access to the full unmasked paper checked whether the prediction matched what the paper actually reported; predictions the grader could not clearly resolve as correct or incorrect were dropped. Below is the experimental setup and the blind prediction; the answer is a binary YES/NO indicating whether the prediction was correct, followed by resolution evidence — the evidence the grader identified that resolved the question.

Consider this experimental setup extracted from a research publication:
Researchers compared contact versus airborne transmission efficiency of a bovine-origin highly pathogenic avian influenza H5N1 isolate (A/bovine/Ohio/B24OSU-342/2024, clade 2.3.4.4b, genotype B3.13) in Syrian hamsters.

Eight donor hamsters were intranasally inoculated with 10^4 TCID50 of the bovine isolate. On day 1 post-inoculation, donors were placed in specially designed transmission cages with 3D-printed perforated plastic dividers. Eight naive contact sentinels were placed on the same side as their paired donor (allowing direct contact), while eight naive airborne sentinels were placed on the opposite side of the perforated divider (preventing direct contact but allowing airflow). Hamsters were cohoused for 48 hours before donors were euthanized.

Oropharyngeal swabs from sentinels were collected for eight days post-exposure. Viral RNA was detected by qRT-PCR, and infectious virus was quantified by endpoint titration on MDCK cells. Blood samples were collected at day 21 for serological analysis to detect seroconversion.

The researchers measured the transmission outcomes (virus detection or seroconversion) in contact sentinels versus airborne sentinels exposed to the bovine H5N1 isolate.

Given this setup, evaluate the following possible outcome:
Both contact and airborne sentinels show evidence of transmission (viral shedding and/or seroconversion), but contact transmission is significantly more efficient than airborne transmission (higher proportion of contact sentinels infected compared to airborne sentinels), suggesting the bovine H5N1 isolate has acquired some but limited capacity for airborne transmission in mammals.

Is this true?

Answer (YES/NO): NO